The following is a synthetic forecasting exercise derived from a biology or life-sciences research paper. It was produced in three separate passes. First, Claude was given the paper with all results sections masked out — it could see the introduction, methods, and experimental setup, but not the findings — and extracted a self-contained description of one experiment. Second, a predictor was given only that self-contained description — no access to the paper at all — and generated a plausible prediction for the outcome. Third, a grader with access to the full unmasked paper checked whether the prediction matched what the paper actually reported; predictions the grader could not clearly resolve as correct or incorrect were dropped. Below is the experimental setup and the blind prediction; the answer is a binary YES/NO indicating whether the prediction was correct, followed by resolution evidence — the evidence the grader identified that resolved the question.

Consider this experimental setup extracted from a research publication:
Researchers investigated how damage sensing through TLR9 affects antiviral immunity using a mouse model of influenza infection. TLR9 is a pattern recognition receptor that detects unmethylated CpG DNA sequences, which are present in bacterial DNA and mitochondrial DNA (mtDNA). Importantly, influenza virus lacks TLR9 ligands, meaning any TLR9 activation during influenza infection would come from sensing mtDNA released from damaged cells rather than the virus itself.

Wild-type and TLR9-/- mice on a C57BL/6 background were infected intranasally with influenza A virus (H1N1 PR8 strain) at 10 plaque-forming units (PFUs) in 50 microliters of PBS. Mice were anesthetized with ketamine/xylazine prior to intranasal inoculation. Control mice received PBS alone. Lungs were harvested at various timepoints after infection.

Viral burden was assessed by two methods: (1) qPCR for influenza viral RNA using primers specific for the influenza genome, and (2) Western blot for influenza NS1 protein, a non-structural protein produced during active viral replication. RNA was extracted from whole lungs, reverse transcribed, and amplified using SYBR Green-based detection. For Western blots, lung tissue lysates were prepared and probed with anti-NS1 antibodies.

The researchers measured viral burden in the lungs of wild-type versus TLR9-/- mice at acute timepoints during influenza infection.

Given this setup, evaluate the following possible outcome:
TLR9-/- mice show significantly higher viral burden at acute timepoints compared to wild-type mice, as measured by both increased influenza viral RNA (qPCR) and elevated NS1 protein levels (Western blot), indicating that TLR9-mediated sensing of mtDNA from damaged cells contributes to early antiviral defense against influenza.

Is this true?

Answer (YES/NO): YES